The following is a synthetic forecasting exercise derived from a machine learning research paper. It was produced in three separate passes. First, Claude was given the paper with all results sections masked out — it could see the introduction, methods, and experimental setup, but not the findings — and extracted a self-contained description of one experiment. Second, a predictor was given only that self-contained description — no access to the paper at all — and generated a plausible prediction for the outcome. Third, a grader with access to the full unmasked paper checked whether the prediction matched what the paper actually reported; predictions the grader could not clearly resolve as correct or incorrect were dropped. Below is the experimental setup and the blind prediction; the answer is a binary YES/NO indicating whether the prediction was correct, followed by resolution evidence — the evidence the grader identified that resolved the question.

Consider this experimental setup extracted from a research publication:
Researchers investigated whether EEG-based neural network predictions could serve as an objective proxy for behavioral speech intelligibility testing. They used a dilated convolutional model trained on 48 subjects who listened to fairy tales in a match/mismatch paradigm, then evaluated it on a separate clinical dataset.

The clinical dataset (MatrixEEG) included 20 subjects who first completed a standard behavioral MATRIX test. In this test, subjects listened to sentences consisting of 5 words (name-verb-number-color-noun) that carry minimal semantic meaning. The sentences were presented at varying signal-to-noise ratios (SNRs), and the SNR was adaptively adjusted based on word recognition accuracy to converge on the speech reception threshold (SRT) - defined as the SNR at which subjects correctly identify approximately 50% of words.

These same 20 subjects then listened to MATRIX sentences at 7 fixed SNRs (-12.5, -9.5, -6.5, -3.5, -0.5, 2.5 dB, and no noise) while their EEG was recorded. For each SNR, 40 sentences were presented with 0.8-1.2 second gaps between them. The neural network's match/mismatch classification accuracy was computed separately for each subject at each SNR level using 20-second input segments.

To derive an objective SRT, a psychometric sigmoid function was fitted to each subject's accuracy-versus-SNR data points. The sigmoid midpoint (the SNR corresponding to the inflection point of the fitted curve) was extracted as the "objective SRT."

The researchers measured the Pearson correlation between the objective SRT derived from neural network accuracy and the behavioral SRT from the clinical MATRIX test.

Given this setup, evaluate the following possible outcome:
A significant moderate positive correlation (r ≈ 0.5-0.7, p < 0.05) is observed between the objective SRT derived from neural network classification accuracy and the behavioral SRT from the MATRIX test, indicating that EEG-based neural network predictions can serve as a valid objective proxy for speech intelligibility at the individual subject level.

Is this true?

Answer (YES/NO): YES